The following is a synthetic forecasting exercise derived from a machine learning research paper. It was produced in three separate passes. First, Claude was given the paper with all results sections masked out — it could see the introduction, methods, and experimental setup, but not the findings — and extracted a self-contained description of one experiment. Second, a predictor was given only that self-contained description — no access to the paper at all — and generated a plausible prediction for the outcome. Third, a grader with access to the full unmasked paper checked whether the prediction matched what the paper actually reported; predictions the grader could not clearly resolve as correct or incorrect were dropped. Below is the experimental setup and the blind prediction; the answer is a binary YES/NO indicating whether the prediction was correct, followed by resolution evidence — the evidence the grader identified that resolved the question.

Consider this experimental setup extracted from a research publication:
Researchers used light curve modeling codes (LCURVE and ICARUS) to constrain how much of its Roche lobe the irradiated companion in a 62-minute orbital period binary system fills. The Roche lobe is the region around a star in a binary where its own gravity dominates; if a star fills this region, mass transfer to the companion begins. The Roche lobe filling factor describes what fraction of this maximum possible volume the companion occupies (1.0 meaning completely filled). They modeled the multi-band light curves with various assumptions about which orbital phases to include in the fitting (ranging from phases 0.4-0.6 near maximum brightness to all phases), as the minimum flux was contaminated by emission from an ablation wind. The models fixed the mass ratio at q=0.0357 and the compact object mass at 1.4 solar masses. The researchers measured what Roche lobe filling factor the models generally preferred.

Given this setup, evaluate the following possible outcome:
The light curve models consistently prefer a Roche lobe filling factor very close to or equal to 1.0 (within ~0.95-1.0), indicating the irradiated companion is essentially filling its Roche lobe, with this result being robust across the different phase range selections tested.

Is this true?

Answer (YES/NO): NO